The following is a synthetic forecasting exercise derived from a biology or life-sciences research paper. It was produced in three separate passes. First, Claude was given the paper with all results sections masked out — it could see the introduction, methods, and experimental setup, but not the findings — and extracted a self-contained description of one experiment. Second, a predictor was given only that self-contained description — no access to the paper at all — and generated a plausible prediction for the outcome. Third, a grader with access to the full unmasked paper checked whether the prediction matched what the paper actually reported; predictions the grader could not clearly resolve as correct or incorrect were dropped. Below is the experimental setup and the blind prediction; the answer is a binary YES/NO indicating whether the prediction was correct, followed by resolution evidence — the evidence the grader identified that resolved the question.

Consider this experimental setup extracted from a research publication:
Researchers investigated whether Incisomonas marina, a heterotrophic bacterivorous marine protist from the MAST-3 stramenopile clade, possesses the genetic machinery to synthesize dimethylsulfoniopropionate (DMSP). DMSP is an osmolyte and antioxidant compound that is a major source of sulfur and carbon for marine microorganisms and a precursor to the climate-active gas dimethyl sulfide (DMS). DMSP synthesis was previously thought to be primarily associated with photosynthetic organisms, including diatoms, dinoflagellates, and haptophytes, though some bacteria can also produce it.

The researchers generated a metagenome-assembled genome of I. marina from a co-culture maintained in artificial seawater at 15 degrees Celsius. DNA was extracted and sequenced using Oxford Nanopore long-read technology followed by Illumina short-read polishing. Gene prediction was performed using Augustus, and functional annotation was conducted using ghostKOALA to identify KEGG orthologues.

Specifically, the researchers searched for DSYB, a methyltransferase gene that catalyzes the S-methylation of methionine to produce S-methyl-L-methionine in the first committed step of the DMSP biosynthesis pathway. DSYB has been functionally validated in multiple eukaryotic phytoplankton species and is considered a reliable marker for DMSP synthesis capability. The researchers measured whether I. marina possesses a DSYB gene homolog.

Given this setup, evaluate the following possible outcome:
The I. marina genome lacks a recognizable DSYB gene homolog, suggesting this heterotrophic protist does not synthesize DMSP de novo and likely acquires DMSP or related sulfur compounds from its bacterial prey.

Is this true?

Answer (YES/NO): NO